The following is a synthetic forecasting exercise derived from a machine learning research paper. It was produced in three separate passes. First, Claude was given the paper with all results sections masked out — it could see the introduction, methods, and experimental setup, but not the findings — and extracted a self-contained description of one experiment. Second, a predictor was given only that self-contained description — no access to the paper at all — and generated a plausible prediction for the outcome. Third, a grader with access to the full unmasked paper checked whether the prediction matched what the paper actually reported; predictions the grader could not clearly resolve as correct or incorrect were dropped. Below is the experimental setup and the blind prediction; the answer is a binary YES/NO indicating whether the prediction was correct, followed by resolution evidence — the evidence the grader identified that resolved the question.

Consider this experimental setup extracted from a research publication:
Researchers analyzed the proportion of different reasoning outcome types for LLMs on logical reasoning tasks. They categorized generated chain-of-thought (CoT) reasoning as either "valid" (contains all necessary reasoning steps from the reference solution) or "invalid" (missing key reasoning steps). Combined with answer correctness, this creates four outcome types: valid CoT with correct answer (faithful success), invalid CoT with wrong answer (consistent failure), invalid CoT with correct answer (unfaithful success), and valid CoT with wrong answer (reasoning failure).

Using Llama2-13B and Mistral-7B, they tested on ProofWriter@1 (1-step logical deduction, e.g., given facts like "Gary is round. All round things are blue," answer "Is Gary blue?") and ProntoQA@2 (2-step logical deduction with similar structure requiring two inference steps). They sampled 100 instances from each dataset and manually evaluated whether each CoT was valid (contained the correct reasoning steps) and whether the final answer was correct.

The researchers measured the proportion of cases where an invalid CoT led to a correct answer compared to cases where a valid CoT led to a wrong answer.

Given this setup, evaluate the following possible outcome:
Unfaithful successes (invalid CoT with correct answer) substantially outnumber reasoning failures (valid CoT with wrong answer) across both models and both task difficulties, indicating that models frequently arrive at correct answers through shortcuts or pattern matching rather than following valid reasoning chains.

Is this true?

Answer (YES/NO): YES